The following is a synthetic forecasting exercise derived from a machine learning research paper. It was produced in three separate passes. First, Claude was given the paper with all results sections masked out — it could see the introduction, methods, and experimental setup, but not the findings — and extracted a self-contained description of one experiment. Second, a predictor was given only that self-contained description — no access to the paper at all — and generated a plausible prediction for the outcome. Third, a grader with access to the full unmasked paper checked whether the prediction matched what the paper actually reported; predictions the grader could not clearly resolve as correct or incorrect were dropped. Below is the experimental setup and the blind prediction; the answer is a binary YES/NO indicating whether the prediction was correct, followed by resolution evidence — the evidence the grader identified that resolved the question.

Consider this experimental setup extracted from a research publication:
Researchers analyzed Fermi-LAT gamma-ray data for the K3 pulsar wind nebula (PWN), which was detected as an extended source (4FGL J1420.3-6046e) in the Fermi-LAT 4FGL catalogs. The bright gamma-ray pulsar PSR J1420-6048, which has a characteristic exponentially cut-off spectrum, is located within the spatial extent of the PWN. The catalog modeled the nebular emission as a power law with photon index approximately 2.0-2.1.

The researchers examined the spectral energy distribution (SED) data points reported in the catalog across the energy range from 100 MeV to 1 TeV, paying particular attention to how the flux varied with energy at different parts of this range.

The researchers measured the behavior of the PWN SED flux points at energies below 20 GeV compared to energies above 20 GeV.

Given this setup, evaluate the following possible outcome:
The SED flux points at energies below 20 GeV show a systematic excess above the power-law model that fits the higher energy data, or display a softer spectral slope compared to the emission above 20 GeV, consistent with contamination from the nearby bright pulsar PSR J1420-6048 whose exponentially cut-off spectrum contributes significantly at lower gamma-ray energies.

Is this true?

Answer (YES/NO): YES